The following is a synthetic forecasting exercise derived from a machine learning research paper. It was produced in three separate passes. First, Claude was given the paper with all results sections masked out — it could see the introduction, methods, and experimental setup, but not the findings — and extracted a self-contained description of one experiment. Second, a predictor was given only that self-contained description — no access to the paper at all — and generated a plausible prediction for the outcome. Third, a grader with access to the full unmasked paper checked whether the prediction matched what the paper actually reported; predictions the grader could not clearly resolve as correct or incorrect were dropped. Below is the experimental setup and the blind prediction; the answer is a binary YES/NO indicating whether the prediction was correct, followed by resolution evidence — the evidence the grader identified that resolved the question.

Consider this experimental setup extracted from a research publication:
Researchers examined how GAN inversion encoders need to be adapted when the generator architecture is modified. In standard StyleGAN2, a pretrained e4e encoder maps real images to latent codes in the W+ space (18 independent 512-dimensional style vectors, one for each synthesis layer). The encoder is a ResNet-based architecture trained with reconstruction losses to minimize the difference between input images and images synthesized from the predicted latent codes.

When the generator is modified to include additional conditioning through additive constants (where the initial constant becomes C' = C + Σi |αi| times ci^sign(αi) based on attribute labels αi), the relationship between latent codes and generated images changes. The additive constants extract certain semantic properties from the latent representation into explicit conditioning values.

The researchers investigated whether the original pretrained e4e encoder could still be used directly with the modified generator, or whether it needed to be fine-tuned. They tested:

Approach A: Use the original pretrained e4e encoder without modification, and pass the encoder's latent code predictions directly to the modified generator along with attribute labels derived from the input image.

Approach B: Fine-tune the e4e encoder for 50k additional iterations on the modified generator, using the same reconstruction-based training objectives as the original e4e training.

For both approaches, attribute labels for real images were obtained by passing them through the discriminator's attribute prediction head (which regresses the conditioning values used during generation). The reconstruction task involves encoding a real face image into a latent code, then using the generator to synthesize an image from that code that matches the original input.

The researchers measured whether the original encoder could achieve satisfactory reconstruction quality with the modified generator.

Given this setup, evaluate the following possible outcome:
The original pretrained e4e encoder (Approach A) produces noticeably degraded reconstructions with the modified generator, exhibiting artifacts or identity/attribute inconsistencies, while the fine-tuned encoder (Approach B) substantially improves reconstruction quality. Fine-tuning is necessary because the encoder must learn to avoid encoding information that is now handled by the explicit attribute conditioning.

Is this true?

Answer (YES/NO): YES